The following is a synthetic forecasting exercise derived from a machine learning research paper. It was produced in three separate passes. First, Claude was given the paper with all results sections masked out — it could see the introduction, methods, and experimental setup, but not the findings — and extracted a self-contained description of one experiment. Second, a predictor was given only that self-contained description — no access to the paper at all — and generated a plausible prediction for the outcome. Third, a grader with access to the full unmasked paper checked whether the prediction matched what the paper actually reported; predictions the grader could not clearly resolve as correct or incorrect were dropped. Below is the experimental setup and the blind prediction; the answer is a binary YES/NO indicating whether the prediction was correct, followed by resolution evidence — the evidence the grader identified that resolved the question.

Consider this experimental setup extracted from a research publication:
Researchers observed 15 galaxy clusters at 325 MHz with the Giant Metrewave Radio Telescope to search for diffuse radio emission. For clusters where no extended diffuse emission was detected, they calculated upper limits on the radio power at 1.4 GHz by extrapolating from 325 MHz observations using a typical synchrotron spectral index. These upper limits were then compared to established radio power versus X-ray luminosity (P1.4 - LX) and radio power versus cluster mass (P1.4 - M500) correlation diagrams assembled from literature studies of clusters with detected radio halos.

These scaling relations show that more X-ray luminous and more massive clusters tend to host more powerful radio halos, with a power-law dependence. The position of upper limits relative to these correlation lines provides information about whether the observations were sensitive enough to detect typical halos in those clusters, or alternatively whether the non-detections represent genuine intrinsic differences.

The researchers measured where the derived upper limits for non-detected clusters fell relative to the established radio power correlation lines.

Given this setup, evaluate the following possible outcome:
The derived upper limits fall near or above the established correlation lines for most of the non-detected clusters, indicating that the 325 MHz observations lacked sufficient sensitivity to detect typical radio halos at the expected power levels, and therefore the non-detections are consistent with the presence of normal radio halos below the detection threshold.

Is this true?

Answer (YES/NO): YES